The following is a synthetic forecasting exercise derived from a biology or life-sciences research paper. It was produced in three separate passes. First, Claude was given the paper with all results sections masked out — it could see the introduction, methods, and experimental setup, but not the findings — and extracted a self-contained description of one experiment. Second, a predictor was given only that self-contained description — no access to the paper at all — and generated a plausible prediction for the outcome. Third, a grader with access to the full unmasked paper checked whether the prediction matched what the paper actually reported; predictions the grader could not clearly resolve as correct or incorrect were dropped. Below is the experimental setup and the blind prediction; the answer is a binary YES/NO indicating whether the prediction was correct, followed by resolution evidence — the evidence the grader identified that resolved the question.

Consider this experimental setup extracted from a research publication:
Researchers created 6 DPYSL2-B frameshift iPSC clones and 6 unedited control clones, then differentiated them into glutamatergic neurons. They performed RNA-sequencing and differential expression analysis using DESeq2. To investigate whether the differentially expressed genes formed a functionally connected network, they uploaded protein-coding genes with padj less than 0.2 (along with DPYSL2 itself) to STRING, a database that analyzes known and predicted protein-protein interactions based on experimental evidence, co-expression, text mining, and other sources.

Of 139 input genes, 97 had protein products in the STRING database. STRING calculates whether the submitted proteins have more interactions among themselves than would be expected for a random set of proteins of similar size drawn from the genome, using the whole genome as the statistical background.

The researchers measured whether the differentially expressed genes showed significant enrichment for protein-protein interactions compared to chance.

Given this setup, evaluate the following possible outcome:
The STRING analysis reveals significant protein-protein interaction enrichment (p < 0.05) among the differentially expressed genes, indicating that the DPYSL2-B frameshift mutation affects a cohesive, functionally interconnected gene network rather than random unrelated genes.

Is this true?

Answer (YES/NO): YES